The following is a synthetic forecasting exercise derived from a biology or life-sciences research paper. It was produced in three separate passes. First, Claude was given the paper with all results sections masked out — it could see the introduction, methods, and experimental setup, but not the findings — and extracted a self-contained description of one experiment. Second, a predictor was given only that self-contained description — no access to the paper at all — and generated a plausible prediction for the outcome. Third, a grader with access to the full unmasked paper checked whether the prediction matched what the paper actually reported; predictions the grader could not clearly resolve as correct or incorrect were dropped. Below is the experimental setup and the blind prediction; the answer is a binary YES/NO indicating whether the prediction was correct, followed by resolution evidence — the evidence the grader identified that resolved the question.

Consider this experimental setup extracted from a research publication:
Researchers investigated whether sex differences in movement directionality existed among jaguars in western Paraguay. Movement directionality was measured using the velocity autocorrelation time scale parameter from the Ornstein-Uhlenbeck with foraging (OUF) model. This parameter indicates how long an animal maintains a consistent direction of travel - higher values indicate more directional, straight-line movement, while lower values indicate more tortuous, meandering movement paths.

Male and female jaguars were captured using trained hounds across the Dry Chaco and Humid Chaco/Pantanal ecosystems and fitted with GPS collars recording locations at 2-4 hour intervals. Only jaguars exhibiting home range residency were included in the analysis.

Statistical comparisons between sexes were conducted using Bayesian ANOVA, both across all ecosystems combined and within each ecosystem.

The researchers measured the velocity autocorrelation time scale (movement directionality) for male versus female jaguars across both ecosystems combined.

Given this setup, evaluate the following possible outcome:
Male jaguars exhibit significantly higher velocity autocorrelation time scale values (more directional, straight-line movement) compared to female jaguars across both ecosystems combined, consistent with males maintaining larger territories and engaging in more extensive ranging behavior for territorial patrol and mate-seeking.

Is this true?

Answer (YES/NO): NO